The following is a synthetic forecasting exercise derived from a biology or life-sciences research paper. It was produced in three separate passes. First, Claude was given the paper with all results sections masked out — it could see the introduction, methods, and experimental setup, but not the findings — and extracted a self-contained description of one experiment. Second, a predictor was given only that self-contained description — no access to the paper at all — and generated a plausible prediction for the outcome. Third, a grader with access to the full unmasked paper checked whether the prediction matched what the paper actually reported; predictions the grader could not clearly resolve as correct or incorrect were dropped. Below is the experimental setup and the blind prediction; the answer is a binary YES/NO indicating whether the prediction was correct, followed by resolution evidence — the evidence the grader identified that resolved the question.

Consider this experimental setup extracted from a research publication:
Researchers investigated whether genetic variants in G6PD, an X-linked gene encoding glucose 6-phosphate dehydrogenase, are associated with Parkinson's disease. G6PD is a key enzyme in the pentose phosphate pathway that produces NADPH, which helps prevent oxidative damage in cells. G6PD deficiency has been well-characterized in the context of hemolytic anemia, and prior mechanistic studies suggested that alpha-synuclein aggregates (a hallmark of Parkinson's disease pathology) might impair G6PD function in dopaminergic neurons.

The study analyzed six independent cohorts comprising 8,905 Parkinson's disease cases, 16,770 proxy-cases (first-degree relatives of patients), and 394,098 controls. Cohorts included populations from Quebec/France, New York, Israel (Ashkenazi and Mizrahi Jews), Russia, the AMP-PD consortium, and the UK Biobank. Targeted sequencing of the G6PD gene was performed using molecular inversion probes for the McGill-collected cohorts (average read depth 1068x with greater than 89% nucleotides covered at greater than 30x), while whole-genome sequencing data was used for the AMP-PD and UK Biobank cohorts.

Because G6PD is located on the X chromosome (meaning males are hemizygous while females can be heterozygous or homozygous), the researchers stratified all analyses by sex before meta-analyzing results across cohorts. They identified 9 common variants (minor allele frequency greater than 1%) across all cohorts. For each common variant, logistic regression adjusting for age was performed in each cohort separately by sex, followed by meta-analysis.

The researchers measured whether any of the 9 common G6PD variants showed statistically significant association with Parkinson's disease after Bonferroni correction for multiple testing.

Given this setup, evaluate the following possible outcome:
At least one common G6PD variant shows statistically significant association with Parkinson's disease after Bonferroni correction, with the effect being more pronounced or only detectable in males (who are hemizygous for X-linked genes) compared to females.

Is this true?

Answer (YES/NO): NO